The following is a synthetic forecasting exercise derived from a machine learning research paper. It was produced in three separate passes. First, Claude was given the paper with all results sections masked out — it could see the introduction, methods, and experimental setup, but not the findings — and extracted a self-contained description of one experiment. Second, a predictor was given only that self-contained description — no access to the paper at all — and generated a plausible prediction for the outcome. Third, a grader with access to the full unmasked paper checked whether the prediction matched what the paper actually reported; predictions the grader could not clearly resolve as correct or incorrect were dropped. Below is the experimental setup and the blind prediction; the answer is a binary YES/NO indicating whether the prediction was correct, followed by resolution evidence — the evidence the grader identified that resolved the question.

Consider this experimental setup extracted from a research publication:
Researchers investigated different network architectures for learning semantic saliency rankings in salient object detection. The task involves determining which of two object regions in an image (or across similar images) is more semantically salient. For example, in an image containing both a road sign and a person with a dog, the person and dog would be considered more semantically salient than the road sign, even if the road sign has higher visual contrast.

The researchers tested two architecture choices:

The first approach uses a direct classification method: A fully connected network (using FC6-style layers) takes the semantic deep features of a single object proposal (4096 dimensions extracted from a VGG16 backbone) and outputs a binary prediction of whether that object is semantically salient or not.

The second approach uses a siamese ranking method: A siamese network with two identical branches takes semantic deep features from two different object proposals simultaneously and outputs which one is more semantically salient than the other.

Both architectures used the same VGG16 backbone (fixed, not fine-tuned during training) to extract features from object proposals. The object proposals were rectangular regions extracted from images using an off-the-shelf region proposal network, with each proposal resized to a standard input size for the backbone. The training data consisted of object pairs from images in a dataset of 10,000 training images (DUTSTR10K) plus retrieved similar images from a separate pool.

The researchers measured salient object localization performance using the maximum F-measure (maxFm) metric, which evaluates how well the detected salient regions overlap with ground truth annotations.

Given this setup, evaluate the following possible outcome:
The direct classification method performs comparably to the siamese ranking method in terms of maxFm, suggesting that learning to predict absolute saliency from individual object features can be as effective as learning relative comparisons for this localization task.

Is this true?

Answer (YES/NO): NO